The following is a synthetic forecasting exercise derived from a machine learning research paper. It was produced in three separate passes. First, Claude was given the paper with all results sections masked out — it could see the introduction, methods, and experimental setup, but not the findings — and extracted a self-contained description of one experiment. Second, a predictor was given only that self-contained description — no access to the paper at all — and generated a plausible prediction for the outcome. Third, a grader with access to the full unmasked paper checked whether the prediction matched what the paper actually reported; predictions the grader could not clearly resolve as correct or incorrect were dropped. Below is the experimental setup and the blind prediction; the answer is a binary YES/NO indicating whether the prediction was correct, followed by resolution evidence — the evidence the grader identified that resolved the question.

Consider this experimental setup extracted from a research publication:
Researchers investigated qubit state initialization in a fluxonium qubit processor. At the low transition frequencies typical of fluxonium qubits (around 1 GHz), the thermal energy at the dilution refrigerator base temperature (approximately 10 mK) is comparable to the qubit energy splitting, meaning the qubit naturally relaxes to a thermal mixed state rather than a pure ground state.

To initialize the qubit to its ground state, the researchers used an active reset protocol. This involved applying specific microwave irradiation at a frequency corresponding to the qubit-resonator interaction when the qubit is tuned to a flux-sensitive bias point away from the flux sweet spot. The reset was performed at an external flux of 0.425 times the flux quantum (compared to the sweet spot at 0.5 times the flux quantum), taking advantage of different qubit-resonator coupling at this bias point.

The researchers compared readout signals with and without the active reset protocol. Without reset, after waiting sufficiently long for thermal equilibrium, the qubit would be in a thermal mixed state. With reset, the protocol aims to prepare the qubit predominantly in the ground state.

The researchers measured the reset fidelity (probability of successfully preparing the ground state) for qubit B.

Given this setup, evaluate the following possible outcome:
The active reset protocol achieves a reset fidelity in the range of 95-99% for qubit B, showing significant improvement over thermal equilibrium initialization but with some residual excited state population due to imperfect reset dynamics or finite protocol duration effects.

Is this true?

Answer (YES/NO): YES